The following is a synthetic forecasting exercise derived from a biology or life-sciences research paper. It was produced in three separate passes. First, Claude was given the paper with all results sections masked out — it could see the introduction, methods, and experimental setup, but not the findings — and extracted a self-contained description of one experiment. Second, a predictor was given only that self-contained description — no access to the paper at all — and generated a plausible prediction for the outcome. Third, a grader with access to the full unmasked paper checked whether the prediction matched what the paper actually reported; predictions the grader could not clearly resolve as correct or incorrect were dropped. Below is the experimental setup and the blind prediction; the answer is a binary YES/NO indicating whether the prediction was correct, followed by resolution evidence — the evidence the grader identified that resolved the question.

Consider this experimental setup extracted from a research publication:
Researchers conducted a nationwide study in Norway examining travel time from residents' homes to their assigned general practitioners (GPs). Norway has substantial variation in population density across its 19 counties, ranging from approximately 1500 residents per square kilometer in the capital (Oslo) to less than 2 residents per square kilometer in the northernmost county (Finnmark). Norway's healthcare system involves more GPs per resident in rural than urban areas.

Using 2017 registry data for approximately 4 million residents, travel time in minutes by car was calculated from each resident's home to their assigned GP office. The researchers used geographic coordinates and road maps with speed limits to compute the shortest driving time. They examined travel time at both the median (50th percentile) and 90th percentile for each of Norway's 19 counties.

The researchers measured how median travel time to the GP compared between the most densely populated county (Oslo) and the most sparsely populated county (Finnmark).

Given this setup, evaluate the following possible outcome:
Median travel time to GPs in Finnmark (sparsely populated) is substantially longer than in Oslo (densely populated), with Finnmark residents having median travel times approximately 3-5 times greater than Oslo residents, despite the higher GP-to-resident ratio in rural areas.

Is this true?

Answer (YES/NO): NO